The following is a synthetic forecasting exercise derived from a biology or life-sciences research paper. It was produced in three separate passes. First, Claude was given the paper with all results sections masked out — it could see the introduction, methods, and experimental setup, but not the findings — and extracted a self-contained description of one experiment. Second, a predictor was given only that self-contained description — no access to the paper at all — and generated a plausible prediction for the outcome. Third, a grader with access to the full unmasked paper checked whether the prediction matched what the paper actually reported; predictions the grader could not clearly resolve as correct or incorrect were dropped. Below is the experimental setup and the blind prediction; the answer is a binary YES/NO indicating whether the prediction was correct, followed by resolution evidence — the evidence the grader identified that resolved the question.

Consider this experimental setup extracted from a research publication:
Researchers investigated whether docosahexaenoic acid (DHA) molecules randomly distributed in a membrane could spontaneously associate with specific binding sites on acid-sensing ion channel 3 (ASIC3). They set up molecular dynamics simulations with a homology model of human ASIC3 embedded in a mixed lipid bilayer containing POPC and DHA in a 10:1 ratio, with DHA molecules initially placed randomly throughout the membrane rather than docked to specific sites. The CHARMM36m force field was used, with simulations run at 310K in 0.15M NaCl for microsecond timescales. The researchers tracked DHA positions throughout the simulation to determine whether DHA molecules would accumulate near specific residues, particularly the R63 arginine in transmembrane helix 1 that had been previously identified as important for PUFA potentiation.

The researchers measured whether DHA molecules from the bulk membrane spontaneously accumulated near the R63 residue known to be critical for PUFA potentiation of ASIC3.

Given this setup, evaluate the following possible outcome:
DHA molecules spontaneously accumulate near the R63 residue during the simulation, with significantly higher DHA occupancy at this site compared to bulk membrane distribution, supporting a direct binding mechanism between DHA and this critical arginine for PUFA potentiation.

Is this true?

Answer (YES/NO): YES